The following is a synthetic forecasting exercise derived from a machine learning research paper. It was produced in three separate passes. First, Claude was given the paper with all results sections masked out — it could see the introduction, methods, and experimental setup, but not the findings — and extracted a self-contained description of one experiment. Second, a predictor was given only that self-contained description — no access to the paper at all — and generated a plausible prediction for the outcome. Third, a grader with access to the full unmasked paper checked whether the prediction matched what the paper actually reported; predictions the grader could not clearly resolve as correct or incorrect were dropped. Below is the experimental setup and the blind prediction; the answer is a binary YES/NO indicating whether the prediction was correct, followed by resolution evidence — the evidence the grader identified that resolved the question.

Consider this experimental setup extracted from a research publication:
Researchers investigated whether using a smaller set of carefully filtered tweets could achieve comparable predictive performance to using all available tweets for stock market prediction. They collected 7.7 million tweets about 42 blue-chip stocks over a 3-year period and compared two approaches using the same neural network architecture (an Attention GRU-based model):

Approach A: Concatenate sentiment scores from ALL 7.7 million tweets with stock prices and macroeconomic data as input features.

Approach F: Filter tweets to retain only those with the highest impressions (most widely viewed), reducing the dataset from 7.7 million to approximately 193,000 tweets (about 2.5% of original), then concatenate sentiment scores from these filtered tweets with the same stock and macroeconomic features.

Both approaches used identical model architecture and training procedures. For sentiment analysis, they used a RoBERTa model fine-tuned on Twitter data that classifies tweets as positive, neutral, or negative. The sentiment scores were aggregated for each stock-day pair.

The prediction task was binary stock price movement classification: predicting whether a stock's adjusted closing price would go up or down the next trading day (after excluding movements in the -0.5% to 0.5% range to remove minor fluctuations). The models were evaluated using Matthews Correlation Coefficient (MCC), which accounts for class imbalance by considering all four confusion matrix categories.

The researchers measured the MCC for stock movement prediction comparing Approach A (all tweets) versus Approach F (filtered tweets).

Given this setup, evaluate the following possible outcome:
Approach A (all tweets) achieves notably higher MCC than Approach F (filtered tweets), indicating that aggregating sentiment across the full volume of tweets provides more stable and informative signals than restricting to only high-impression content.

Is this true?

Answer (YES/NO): NO